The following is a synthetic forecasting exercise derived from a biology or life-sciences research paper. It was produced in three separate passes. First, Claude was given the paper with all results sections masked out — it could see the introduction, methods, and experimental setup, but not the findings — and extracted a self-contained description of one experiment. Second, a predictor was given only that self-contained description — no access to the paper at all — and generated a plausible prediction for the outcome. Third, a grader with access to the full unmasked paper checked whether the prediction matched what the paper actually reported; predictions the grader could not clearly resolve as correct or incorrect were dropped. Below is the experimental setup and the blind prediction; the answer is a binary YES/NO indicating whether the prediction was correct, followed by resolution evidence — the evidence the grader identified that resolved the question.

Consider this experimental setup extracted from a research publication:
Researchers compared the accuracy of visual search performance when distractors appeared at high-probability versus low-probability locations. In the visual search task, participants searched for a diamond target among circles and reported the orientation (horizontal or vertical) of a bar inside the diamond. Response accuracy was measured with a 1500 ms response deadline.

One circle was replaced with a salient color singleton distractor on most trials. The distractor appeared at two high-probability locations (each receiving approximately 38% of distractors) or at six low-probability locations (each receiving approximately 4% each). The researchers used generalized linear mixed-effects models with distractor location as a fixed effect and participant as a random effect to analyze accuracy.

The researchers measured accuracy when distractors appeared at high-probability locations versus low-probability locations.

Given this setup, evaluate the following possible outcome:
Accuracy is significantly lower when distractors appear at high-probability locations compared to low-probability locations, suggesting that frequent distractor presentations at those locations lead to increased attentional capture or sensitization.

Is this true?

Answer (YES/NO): NO